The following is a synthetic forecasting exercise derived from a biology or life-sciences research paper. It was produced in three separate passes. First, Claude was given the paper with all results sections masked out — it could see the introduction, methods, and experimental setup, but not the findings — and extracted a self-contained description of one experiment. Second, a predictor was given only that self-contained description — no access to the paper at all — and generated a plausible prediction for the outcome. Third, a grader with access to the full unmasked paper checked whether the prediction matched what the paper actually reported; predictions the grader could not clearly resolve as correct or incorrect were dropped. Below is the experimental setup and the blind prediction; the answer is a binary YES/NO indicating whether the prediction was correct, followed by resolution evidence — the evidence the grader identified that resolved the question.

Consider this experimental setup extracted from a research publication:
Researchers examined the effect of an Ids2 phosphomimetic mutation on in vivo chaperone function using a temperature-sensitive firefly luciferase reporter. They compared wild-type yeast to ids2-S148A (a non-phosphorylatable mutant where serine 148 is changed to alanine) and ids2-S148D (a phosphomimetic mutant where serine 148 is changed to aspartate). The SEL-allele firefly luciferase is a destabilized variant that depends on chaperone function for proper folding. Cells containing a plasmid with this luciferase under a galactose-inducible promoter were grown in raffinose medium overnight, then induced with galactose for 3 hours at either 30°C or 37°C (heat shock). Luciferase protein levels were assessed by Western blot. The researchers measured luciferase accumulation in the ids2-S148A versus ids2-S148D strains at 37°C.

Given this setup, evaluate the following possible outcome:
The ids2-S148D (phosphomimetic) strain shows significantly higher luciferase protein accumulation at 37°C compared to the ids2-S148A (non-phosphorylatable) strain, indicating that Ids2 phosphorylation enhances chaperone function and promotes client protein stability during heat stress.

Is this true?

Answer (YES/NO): NO